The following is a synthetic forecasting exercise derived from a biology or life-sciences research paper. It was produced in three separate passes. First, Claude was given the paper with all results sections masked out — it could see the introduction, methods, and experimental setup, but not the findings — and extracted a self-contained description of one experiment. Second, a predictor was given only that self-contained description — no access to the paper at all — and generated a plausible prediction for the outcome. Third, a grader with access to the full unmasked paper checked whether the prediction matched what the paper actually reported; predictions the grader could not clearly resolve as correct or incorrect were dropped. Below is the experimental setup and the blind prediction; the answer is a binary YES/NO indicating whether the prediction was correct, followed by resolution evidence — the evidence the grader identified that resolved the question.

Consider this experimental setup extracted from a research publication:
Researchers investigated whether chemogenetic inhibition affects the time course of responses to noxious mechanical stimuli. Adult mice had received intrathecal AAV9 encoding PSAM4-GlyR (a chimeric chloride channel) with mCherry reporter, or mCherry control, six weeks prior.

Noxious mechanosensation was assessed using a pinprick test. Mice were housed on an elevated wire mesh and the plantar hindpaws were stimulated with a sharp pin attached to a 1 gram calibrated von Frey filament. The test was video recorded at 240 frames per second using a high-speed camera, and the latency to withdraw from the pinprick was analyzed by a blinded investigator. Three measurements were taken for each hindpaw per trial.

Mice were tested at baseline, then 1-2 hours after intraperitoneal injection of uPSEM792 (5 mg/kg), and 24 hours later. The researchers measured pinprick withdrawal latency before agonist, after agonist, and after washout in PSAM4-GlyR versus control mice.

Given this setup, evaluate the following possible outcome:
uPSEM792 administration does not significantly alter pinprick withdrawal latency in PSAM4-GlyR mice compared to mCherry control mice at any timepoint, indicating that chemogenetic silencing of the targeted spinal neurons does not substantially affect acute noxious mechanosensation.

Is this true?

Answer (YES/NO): NO